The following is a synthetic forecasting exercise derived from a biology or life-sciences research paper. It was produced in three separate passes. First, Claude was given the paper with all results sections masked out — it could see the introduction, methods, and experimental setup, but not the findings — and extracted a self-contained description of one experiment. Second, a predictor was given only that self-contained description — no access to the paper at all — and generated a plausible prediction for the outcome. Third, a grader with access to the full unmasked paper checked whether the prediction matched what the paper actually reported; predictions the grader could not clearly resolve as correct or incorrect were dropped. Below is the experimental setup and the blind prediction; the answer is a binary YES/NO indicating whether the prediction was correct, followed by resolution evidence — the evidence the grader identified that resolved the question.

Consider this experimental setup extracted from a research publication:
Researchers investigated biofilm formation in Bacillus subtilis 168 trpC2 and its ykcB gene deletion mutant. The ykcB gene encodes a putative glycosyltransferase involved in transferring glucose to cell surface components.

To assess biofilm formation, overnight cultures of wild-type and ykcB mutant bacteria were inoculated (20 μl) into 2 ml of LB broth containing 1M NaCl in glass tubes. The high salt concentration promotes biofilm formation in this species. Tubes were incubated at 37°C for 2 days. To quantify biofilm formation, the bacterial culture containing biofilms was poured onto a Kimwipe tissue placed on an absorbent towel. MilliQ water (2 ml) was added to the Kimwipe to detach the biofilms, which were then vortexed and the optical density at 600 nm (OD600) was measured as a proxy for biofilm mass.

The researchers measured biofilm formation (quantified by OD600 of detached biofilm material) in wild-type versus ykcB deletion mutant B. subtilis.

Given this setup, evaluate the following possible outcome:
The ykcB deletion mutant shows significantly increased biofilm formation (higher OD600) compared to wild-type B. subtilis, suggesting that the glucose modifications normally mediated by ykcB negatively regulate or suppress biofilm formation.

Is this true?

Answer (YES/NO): NO